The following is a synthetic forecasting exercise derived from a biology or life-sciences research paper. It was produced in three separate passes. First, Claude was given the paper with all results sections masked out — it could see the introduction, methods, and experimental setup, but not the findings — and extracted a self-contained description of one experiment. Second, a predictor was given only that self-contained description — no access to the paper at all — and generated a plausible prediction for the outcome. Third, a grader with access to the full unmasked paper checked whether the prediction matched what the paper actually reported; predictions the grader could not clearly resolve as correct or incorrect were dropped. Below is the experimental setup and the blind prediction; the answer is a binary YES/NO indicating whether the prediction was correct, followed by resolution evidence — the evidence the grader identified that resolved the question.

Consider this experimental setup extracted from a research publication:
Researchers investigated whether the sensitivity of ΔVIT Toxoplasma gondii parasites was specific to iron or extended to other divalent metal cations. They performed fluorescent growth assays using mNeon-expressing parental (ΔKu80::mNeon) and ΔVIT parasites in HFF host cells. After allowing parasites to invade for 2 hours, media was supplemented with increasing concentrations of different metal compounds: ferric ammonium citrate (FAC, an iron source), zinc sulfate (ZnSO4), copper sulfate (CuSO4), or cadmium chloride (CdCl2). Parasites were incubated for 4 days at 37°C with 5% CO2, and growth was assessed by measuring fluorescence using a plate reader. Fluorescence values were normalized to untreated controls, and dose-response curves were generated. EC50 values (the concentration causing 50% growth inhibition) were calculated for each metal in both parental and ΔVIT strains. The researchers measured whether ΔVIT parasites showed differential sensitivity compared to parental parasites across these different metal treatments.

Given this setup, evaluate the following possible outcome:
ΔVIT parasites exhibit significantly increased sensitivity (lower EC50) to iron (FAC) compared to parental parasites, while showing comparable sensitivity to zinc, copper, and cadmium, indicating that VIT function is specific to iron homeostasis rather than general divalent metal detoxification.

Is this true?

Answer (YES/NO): NO